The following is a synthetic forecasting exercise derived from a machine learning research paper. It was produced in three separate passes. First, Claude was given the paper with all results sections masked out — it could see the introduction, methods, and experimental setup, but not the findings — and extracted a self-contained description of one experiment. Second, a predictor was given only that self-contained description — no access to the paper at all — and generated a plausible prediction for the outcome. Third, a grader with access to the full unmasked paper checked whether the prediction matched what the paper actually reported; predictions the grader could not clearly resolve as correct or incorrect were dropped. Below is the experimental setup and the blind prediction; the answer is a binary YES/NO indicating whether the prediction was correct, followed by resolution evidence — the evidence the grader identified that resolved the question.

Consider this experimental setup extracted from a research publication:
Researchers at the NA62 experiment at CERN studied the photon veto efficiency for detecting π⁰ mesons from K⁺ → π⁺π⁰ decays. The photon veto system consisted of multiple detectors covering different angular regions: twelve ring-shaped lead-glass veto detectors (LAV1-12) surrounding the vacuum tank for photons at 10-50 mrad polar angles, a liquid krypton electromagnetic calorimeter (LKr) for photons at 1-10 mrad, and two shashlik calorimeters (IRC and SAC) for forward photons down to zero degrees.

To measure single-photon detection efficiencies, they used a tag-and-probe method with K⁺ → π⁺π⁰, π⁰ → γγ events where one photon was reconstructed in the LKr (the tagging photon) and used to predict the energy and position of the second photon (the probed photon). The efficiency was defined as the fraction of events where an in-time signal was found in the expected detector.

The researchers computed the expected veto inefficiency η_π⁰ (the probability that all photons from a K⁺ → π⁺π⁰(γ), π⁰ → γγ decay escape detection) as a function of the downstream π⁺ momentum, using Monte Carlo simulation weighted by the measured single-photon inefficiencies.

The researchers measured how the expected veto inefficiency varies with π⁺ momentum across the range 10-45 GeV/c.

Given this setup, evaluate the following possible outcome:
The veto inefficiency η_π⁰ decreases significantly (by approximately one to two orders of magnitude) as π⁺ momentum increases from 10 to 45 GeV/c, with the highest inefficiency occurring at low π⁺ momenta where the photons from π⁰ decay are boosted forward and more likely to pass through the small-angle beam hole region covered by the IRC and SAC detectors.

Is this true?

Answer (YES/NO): NO